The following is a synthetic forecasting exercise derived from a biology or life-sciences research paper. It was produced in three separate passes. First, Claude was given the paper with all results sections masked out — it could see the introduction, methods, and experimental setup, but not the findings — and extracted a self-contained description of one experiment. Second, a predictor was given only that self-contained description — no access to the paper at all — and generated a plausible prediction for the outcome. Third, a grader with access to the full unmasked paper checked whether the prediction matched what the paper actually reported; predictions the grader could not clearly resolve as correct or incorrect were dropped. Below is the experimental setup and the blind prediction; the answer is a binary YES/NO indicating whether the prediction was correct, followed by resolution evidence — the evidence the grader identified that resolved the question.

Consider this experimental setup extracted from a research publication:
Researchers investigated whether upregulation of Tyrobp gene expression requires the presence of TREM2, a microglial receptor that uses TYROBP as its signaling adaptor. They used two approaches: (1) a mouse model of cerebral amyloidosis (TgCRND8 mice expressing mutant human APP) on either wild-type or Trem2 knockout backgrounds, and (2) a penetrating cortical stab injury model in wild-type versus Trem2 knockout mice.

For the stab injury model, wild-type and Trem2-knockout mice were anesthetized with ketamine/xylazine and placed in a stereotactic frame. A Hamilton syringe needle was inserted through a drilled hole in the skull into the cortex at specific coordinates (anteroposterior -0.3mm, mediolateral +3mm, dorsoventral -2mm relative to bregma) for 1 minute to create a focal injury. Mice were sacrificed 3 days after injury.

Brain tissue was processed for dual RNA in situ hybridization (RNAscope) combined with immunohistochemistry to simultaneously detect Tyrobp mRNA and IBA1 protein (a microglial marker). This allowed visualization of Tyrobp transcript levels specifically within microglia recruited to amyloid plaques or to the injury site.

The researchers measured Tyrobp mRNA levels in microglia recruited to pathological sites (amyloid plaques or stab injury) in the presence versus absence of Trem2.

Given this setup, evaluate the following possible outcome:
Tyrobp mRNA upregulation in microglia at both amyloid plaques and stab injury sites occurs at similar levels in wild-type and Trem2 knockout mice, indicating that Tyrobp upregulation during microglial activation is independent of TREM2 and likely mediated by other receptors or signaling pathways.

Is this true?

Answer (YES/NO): YES